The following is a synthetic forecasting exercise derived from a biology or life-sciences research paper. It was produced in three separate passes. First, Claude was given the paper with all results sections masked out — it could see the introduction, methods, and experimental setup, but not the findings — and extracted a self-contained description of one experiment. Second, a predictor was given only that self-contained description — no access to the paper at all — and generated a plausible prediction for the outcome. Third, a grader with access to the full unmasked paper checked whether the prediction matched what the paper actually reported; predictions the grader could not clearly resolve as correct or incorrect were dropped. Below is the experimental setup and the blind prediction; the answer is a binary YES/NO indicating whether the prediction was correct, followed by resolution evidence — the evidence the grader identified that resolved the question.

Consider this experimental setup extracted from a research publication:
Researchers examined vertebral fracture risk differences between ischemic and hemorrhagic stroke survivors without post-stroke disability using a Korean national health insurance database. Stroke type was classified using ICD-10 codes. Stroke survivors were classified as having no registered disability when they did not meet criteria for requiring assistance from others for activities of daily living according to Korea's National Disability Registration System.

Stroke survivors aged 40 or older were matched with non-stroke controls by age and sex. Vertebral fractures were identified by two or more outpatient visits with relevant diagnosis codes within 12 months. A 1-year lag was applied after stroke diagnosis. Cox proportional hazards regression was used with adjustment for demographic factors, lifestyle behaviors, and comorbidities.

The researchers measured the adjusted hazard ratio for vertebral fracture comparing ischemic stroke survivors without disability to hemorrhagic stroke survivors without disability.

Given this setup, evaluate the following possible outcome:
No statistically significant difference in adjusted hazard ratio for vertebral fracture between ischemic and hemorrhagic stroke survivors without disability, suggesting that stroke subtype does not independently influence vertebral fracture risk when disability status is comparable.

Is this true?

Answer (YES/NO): NO